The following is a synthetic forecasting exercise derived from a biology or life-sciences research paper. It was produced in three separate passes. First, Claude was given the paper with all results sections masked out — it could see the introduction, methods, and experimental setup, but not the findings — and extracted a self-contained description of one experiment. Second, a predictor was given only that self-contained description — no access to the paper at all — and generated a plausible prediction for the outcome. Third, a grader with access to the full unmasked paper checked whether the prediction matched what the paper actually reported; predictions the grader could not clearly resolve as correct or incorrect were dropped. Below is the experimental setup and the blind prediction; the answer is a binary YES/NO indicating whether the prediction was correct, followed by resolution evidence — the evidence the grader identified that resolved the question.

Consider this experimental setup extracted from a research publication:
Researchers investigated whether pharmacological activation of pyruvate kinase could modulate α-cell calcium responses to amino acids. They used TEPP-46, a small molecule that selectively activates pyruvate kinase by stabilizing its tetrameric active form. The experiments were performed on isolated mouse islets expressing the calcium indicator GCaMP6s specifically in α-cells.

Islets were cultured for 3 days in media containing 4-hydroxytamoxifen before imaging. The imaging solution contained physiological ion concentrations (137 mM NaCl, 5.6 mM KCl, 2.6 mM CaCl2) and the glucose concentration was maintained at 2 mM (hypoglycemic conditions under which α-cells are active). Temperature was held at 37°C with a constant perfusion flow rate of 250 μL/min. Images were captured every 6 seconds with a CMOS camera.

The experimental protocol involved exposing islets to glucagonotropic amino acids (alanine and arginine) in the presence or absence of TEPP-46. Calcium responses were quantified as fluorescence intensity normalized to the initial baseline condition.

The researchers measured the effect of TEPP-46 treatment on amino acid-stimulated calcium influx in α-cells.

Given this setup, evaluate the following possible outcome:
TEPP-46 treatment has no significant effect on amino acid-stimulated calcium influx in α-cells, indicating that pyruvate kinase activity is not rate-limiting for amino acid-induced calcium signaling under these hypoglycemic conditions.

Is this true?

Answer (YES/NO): NO